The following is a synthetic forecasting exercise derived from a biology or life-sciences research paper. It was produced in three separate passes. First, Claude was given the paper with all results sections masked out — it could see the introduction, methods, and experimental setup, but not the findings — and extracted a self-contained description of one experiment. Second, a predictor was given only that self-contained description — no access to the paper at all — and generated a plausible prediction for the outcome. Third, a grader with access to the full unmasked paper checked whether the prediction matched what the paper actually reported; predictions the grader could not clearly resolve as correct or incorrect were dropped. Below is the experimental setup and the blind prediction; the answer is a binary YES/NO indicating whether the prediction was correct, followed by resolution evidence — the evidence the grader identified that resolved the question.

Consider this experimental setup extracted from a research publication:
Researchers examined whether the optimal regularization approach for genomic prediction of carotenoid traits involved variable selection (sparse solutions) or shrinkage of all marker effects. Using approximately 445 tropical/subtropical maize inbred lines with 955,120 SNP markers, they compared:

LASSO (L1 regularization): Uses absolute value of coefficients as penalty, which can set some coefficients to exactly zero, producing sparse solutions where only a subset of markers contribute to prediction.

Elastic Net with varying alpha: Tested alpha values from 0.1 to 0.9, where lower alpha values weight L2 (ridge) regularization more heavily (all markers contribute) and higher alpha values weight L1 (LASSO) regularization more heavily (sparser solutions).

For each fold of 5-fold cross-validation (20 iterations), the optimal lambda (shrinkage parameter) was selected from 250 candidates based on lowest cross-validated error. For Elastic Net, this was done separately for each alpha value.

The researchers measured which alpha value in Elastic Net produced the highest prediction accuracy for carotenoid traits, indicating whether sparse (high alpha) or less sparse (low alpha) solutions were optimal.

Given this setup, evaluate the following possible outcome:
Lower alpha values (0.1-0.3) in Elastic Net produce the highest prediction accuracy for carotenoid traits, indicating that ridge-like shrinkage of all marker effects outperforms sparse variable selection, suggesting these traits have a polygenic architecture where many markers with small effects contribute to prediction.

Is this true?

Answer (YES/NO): NO